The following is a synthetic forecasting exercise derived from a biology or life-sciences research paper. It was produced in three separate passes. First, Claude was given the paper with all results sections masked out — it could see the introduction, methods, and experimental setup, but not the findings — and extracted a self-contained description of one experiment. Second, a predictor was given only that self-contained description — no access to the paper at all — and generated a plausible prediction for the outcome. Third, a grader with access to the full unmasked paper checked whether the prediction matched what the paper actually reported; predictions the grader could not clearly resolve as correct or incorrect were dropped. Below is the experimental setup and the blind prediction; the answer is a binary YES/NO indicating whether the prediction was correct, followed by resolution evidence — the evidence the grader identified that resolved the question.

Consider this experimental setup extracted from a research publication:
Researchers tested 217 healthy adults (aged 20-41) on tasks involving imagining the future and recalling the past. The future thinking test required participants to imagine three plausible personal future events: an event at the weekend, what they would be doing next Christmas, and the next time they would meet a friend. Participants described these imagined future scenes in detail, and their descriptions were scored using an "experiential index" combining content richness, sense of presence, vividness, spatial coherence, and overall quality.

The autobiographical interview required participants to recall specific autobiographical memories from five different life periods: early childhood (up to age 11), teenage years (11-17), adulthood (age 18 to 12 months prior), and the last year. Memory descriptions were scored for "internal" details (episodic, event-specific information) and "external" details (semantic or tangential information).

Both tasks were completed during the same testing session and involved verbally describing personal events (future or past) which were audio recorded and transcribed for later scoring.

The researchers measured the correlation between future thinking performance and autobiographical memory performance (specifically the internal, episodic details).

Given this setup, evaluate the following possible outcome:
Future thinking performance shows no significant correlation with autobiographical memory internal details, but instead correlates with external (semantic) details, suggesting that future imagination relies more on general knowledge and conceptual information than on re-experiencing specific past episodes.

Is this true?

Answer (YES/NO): NO